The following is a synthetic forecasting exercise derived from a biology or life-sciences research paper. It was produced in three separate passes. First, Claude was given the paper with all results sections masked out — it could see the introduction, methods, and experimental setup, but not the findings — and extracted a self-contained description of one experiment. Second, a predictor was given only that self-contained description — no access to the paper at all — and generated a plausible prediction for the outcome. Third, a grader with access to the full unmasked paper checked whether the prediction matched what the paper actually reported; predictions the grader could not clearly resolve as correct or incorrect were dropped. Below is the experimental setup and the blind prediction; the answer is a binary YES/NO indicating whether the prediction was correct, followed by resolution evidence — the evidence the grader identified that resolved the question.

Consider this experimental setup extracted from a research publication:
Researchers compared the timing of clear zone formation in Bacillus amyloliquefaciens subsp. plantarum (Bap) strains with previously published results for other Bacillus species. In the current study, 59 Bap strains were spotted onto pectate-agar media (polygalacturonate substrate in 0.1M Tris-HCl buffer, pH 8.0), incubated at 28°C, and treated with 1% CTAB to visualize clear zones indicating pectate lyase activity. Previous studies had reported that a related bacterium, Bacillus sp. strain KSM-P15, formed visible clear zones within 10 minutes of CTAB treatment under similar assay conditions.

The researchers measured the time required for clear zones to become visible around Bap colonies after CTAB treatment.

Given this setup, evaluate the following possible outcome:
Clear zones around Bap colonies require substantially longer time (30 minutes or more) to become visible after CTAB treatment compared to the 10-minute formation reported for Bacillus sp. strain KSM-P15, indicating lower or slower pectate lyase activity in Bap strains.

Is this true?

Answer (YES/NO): YES